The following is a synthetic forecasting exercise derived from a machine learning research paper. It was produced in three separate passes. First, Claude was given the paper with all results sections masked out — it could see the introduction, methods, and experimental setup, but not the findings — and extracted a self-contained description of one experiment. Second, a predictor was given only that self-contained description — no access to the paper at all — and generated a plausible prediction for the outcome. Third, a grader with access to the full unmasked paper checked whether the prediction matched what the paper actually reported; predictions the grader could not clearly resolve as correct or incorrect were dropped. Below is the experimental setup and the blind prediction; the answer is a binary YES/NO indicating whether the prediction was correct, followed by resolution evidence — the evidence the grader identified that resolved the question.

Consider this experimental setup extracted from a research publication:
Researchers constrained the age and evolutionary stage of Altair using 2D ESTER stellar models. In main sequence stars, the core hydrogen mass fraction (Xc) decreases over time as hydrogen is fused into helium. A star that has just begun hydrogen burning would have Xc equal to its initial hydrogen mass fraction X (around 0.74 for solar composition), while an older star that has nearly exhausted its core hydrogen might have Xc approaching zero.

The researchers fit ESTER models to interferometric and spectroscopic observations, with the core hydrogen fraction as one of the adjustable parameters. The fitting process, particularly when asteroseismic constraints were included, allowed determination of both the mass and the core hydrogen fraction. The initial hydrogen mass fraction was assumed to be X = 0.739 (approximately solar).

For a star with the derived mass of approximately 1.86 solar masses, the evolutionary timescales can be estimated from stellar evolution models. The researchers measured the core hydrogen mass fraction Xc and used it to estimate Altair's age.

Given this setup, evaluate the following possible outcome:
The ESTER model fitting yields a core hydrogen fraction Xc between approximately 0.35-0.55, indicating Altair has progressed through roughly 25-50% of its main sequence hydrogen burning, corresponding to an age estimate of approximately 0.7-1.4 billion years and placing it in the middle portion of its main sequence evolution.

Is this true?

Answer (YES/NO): NO